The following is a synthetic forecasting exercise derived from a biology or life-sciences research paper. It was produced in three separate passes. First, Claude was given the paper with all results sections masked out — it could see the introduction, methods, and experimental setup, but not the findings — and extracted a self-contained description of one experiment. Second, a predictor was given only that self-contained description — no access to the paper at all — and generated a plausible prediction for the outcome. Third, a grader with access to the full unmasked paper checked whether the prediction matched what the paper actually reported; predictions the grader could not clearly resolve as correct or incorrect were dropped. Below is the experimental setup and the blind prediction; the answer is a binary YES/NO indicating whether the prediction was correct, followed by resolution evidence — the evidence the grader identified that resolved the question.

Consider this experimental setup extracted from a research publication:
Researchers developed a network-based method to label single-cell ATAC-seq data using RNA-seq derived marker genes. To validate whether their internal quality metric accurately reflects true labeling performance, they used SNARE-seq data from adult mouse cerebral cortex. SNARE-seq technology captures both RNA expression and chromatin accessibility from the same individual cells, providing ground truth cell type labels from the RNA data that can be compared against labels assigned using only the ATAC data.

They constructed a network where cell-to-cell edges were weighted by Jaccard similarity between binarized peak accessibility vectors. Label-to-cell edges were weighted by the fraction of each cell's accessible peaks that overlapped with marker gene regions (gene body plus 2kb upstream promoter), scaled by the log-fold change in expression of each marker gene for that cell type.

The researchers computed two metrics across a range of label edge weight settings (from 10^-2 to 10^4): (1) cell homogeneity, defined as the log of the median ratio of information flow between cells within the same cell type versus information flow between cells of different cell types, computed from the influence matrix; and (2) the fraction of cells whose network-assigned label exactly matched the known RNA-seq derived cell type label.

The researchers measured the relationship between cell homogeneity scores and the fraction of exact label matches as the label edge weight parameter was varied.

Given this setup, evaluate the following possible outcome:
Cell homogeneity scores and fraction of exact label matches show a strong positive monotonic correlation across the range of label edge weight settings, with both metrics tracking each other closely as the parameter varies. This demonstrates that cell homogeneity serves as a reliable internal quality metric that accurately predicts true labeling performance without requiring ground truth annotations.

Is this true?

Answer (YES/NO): YES